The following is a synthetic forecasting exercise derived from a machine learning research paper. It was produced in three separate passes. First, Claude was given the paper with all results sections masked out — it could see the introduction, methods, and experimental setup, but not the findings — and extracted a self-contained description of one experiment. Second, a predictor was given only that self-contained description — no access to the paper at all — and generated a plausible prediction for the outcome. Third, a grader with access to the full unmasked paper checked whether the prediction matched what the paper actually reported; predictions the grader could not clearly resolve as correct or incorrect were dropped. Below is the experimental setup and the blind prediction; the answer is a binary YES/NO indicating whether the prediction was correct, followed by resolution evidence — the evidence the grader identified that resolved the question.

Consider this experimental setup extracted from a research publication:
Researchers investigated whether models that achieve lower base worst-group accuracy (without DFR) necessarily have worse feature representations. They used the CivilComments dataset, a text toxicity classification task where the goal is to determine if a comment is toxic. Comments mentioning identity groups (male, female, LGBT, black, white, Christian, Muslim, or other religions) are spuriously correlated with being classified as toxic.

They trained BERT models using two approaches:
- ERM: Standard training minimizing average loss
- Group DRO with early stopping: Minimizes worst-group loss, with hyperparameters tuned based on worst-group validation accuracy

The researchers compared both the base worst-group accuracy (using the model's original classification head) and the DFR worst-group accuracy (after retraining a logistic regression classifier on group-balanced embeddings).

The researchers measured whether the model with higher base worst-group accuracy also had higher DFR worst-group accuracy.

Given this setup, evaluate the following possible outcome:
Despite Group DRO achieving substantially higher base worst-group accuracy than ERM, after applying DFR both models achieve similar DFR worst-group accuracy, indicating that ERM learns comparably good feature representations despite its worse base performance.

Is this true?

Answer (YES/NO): YES